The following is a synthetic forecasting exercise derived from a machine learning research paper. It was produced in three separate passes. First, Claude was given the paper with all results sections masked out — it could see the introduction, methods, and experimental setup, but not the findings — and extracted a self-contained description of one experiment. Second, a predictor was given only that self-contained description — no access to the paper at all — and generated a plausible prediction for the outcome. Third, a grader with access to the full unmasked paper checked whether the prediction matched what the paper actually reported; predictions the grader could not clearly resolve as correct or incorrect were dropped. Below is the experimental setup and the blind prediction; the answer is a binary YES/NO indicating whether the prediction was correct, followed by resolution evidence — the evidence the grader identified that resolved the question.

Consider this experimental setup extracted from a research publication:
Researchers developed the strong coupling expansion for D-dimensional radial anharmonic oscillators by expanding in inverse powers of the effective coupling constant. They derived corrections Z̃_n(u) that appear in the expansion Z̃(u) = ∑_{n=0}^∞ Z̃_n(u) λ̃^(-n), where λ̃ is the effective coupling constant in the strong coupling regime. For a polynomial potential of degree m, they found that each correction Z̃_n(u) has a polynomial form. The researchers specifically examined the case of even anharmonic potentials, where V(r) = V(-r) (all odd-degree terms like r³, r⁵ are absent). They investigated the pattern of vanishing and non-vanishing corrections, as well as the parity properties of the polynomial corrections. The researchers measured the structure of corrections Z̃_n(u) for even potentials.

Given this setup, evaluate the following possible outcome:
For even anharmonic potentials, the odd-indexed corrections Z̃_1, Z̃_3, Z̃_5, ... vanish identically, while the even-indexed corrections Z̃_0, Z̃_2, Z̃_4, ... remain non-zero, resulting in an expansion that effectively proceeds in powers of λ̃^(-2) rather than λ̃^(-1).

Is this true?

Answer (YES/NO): YES